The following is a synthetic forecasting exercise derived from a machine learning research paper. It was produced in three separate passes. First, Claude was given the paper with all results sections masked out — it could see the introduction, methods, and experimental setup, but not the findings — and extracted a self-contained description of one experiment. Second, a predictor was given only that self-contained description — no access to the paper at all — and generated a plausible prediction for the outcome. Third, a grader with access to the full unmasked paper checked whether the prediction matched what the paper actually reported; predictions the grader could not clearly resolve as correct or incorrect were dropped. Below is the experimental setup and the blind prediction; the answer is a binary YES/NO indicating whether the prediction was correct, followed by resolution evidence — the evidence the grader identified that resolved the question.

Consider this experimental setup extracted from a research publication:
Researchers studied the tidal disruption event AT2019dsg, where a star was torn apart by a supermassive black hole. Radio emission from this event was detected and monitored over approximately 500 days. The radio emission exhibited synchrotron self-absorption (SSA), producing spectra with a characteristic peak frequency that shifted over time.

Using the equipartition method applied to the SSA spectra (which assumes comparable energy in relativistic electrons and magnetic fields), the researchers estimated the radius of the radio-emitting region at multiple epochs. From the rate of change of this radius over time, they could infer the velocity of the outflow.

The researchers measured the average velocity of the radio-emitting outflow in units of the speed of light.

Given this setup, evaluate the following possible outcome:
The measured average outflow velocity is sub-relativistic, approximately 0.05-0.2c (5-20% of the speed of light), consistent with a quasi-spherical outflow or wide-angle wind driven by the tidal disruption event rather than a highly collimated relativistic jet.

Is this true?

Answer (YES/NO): YES